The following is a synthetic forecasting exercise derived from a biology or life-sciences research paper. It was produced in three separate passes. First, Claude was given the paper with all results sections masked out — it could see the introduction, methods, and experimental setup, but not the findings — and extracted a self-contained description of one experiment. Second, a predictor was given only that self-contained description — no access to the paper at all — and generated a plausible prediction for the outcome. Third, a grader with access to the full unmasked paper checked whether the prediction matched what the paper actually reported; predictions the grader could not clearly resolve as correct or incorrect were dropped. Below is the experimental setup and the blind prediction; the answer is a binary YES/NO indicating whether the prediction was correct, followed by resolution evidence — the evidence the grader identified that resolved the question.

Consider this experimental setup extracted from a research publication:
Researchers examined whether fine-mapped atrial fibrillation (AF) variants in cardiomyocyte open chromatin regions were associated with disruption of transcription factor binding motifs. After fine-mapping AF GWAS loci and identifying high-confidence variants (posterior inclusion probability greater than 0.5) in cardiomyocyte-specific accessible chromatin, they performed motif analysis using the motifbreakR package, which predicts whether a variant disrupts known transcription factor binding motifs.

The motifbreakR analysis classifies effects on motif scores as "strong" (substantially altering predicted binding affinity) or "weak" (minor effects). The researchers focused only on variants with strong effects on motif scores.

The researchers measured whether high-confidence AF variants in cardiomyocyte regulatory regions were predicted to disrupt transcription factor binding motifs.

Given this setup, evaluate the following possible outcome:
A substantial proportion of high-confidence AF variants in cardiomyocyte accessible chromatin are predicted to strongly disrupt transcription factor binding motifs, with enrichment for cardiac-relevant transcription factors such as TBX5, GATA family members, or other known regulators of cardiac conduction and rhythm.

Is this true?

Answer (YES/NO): NO